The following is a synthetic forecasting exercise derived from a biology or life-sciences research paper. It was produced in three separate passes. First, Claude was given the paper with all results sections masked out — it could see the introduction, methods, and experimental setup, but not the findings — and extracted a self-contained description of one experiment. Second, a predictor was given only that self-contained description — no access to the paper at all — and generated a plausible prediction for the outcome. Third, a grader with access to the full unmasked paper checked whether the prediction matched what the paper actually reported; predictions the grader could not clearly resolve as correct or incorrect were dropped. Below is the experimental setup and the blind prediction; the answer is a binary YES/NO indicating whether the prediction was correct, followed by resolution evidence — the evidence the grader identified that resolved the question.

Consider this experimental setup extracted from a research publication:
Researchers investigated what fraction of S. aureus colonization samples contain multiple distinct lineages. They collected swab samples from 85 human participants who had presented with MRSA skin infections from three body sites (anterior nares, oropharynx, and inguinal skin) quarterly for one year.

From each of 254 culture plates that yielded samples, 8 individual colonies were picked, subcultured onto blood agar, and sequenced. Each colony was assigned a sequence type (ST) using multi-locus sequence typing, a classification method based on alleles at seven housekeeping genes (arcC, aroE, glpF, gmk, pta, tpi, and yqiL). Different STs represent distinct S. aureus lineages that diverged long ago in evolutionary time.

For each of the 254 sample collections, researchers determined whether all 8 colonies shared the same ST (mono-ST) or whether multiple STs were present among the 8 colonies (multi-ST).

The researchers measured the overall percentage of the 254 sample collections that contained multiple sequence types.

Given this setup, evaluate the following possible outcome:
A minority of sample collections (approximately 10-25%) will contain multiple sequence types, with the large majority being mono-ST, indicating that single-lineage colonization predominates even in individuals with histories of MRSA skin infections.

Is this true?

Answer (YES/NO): YES